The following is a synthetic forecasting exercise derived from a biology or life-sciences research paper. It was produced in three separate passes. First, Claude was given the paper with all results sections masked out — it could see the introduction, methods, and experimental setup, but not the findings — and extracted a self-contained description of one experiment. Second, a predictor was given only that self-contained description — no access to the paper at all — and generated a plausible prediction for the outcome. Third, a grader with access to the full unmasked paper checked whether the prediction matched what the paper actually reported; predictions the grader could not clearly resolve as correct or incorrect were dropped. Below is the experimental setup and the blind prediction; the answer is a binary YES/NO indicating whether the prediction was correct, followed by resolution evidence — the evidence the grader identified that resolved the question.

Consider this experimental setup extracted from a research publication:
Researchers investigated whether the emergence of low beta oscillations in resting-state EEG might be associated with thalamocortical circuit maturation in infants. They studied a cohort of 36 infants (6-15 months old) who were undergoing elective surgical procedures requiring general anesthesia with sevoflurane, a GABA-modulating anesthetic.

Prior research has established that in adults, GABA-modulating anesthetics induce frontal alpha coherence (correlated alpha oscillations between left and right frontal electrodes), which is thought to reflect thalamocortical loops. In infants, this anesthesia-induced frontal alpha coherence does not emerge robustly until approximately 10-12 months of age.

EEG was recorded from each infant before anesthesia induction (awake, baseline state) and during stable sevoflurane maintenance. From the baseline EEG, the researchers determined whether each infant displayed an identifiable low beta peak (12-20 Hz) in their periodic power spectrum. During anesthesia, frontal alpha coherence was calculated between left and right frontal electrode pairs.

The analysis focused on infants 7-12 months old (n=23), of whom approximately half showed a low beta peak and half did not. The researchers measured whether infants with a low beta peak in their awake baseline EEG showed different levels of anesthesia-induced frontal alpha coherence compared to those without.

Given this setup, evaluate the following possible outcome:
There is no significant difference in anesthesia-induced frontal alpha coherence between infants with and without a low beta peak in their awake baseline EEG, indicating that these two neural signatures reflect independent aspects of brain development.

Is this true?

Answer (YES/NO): NO